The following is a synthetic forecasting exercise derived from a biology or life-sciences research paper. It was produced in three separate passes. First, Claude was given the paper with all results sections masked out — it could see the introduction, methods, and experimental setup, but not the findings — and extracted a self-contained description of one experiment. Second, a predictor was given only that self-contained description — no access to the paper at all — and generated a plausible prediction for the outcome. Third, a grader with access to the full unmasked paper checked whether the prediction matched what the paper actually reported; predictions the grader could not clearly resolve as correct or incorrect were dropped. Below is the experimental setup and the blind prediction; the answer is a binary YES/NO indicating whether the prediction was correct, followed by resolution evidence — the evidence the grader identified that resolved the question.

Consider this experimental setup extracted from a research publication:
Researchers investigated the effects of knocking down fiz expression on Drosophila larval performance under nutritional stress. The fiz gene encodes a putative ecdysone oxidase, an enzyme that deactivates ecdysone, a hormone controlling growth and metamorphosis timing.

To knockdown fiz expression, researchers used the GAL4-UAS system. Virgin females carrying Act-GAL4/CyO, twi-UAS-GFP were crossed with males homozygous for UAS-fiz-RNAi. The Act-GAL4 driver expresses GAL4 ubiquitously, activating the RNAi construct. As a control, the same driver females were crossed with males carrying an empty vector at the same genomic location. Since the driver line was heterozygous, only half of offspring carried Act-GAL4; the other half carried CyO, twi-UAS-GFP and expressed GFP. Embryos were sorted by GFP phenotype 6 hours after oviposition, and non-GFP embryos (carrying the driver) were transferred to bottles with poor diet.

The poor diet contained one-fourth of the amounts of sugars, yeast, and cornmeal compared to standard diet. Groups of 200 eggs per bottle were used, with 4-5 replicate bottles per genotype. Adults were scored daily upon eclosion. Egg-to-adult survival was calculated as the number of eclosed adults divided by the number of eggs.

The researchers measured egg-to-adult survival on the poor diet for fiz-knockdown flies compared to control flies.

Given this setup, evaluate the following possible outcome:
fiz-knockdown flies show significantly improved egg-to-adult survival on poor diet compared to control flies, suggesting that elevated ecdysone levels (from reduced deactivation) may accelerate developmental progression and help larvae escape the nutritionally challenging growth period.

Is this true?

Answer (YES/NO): NO